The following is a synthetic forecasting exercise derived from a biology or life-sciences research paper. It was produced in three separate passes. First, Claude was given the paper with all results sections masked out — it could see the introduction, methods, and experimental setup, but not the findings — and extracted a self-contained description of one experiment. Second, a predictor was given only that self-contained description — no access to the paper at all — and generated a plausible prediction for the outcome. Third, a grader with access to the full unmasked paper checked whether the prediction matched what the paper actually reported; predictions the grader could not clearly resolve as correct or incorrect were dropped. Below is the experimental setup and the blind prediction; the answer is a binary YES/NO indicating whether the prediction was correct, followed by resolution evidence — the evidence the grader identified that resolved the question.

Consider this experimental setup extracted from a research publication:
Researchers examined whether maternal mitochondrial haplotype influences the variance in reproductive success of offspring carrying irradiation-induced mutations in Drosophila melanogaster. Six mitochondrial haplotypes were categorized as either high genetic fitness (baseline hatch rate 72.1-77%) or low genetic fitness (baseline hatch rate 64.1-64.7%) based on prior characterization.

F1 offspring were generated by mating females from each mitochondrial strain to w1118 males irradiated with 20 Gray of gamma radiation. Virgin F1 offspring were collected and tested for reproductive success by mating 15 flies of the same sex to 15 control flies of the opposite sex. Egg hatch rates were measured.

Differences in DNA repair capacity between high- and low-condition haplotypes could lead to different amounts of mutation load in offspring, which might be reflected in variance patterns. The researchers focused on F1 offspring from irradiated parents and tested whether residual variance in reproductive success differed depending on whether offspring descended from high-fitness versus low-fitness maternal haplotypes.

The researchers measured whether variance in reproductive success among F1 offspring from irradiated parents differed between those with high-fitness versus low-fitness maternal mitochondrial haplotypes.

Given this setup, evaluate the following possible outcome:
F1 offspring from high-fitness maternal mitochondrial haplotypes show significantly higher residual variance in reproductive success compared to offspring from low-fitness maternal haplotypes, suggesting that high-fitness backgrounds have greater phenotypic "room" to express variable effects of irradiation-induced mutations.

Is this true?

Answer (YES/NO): NO